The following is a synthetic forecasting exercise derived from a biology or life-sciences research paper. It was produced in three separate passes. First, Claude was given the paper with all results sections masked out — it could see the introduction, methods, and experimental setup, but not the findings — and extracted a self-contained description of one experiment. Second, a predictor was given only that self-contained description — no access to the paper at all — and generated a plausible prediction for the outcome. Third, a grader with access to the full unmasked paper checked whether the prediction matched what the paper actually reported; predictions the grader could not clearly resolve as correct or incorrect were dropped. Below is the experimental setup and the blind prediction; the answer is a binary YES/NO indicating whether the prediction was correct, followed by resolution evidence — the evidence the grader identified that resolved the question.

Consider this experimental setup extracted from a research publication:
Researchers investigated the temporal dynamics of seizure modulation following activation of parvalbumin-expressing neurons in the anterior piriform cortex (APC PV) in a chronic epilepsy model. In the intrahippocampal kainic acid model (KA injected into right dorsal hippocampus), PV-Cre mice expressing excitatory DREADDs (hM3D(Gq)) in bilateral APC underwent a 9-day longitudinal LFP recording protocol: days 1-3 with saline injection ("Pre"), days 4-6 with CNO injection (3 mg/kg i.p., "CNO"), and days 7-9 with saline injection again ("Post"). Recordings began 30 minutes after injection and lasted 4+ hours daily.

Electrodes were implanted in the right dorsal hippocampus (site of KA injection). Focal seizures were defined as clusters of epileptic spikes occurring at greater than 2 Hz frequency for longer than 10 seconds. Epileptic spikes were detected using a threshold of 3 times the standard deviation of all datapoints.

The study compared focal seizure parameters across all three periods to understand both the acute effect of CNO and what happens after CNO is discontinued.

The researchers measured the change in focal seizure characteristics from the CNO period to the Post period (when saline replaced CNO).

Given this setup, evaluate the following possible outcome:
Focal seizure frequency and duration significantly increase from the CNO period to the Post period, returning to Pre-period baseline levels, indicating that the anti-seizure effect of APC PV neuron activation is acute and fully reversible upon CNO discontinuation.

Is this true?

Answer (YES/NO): YES